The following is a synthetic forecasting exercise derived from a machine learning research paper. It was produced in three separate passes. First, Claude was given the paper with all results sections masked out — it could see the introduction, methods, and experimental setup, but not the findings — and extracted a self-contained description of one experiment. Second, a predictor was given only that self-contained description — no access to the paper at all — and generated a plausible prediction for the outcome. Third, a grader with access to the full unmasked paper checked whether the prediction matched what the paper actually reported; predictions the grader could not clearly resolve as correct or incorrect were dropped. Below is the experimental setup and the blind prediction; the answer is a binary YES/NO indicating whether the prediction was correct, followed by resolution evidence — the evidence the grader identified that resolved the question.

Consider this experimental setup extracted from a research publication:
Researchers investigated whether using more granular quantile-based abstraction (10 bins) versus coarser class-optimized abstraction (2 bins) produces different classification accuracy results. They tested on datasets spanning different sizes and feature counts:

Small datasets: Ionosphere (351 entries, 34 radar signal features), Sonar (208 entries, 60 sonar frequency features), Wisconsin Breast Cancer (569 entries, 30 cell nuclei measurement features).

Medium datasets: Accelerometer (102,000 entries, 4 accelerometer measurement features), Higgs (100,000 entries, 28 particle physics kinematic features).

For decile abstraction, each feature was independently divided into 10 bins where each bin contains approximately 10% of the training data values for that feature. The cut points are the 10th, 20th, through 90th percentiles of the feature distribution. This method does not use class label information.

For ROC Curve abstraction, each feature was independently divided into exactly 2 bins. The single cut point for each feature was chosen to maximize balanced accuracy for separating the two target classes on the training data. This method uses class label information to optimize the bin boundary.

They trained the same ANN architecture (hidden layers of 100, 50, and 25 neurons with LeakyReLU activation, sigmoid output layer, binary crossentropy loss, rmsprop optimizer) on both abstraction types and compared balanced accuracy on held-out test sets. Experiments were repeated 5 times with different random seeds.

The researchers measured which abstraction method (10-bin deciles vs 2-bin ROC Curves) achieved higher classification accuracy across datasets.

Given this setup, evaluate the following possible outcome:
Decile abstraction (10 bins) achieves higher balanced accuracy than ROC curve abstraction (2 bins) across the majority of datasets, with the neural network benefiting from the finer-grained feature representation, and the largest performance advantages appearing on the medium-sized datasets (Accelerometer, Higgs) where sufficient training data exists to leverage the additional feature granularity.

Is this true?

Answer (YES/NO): NO